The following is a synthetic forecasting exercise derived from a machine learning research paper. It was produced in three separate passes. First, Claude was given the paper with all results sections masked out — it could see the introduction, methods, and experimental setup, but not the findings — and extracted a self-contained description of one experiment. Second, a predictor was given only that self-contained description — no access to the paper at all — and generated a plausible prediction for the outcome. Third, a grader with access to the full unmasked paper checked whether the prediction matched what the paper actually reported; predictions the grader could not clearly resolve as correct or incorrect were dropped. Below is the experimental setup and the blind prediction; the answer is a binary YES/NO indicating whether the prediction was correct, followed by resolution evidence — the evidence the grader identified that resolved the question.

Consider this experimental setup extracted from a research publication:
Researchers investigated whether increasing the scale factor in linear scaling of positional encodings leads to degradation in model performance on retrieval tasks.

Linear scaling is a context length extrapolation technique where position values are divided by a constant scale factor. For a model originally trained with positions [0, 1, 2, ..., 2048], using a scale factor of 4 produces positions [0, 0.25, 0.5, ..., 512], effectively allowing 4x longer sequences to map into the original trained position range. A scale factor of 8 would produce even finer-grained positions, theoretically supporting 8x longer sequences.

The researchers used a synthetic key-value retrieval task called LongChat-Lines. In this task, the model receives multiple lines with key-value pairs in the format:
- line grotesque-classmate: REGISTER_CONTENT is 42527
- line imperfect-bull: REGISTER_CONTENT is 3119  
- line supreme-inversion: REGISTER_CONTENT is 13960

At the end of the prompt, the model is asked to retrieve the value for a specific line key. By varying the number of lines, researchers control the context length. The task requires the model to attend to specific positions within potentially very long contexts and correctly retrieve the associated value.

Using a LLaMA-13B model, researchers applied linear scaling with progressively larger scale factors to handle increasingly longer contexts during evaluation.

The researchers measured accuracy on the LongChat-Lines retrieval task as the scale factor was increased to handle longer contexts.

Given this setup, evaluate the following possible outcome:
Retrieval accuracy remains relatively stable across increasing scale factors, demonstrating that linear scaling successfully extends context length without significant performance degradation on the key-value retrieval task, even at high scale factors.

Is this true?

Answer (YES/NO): NO